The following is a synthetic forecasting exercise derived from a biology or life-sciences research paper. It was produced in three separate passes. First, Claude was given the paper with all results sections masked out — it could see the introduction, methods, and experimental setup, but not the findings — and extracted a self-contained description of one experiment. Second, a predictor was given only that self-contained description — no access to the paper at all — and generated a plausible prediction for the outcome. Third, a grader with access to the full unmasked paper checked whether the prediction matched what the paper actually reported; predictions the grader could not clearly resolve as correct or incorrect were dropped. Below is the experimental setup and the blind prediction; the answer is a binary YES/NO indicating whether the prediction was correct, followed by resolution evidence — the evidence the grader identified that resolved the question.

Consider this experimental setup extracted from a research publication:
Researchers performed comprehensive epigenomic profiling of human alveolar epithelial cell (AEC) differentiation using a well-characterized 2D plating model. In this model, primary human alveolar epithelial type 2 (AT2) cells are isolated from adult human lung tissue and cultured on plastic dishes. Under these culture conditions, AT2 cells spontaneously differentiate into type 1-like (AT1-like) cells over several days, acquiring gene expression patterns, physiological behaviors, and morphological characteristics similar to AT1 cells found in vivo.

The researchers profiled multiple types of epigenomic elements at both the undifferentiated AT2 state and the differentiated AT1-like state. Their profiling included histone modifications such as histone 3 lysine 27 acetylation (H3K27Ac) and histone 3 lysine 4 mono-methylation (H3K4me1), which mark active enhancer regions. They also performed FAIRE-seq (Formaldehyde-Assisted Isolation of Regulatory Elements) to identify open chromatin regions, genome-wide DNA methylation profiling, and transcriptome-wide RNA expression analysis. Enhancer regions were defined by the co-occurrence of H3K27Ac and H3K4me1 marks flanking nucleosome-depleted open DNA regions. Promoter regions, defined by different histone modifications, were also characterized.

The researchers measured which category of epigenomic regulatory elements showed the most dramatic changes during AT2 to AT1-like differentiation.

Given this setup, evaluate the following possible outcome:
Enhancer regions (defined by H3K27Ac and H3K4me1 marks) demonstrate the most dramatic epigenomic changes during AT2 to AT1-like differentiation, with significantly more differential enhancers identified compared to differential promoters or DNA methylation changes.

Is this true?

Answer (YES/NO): YES